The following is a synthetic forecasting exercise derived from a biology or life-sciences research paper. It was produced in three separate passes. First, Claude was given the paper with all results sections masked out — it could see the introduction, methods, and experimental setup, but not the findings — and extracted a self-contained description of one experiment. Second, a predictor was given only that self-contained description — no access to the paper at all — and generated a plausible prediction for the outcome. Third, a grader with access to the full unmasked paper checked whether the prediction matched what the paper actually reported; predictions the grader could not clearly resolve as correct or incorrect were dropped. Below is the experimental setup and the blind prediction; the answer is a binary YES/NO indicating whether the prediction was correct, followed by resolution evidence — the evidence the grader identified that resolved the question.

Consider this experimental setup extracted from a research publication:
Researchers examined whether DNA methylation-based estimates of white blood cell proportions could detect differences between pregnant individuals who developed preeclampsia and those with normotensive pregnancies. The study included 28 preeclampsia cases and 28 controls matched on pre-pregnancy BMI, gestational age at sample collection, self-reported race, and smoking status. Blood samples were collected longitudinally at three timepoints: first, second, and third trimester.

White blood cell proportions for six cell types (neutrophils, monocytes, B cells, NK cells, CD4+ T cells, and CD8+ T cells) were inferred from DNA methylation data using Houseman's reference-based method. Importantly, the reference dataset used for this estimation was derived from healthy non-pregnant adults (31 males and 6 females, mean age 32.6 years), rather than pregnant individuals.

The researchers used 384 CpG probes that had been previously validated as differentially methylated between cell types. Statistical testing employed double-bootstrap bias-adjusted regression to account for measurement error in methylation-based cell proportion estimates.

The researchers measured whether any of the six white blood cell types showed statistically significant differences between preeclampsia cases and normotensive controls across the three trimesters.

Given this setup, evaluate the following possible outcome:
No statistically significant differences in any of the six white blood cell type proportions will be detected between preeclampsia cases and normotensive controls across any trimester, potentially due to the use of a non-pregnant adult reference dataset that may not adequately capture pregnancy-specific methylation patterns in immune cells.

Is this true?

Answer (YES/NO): NO